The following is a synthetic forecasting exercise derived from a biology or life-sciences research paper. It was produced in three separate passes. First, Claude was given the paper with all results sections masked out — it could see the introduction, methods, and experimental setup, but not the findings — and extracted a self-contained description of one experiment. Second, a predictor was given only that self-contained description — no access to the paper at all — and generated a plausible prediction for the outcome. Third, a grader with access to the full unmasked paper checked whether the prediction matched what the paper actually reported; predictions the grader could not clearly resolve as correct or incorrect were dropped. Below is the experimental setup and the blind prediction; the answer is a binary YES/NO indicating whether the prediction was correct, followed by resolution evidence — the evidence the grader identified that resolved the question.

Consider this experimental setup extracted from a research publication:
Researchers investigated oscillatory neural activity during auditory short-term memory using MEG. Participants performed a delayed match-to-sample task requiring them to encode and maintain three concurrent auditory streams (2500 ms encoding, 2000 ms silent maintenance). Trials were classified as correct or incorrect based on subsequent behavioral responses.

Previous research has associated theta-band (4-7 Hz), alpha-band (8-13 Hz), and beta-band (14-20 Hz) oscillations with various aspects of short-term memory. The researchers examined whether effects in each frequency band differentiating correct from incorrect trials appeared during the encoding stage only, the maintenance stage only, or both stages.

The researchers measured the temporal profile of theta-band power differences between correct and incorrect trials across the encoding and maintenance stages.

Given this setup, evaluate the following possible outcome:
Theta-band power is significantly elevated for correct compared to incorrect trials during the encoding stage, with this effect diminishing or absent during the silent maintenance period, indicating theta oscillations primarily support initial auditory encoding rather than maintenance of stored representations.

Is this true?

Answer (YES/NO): YES